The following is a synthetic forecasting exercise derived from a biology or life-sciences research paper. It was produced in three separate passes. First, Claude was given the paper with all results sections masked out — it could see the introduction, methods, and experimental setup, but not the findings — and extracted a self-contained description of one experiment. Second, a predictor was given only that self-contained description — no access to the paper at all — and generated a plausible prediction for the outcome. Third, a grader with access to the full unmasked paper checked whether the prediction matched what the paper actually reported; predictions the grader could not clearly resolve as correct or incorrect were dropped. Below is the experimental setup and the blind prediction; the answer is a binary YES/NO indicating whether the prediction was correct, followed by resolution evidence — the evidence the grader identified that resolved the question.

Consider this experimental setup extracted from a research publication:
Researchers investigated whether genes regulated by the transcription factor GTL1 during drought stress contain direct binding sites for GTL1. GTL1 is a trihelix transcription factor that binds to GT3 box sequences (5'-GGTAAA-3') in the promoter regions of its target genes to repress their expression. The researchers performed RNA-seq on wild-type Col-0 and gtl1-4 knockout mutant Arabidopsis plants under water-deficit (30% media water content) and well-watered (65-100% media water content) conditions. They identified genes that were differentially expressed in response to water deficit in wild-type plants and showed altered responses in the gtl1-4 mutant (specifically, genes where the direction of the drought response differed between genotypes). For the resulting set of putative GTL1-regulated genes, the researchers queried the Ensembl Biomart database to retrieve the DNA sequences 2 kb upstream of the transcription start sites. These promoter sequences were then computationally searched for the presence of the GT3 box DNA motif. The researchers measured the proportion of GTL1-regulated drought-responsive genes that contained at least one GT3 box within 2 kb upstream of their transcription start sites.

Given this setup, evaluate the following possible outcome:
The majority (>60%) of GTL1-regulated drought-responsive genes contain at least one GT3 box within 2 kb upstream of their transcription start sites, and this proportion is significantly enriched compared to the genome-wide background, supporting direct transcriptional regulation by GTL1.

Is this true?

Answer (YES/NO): NO